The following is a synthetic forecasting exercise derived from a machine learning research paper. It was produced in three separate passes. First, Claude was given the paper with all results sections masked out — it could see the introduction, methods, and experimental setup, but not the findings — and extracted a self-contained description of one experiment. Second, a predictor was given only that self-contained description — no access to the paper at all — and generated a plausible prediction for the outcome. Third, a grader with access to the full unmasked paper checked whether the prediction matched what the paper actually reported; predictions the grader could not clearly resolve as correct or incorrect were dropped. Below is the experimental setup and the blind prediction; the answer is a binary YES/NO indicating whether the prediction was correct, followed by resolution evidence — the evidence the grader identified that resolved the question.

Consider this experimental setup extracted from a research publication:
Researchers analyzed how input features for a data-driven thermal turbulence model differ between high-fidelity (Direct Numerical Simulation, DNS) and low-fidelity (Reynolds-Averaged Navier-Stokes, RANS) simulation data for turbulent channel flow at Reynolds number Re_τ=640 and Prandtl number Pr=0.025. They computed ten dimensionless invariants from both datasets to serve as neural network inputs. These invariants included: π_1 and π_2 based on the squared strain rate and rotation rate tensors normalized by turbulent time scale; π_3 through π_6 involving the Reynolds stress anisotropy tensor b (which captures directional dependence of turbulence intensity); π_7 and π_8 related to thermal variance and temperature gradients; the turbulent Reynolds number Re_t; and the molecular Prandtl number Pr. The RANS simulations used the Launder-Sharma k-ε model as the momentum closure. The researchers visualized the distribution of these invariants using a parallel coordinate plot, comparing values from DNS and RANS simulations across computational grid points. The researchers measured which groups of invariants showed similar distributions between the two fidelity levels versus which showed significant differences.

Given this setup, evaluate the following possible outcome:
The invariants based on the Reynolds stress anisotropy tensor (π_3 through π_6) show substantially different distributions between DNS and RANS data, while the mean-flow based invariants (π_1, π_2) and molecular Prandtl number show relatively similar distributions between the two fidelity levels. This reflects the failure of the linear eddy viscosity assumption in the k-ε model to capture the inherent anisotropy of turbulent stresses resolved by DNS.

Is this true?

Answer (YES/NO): YES